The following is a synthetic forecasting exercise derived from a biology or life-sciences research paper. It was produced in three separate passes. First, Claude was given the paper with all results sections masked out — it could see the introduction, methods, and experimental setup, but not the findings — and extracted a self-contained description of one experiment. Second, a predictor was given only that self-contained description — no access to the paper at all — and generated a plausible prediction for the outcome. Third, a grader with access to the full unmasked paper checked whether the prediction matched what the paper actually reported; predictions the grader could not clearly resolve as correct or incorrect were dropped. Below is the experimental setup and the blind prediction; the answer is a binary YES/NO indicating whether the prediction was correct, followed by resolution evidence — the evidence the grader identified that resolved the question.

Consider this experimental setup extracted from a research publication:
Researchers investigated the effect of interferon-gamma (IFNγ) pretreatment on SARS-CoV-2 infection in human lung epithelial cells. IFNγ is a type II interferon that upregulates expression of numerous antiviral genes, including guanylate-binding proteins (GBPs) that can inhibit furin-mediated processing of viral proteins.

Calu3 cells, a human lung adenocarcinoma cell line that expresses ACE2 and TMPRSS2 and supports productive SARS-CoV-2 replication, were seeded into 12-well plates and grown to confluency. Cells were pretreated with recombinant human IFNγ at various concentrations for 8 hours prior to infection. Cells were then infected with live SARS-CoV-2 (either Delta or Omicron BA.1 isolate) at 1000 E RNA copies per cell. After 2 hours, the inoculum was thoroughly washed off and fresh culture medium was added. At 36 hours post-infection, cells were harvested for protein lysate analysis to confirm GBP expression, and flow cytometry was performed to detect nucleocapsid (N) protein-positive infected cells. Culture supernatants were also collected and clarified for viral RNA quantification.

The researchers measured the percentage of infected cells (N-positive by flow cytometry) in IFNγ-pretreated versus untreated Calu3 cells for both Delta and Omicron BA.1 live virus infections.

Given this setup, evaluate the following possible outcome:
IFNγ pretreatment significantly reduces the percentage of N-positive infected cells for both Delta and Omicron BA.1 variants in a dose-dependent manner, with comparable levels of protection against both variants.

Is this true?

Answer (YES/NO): NO